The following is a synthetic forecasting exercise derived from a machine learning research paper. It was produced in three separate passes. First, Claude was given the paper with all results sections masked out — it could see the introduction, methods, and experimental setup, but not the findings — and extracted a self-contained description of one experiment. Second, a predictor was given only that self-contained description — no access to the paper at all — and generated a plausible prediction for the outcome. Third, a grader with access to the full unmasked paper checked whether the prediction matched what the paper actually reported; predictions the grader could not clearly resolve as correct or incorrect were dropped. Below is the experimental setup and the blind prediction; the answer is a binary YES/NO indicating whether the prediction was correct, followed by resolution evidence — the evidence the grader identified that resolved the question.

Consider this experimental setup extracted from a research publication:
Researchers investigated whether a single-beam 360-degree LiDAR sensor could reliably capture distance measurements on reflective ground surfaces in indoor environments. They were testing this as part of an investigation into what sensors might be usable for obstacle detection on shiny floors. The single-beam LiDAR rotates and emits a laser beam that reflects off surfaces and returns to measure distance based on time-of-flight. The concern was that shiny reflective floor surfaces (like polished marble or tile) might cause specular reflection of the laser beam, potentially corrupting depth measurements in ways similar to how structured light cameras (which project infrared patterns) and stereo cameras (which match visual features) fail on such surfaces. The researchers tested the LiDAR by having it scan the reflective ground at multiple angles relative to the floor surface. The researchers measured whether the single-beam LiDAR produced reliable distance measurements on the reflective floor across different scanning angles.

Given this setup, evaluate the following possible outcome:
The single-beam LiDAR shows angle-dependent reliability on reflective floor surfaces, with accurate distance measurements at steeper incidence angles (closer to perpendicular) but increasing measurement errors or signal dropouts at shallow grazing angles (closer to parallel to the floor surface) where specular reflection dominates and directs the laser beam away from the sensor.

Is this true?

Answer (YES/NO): NO